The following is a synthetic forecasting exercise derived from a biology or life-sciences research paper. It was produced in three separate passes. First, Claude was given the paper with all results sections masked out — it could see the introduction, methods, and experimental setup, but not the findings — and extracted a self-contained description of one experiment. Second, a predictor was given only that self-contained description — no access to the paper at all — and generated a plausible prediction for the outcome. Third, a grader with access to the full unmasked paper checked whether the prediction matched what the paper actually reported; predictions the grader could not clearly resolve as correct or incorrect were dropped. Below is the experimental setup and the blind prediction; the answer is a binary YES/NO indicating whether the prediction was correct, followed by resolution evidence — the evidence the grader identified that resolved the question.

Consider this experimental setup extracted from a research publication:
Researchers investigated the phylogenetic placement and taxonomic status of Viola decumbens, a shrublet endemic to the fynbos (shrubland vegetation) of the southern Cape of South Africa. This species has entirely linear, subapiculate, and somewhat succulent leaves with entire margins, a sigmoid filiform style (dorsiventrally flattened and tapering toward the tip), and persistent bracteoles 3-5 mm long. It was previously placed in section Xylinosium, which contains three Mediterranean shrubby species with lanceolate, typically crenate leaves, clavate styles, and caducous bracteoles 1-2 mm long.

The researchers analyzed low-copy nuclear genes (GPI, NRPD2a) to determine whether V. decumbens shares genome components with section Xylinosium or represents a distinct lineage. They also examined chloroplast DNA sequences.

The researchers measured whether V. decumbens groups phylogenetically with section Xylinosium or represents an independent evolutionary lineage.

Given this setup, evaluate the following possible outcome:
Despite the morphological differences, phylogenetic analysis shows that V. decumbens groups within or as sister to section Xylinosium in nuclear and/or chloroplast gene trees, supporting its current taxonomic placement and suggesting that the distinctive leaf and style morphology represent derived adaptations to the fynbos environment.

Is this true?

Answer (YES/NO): NO